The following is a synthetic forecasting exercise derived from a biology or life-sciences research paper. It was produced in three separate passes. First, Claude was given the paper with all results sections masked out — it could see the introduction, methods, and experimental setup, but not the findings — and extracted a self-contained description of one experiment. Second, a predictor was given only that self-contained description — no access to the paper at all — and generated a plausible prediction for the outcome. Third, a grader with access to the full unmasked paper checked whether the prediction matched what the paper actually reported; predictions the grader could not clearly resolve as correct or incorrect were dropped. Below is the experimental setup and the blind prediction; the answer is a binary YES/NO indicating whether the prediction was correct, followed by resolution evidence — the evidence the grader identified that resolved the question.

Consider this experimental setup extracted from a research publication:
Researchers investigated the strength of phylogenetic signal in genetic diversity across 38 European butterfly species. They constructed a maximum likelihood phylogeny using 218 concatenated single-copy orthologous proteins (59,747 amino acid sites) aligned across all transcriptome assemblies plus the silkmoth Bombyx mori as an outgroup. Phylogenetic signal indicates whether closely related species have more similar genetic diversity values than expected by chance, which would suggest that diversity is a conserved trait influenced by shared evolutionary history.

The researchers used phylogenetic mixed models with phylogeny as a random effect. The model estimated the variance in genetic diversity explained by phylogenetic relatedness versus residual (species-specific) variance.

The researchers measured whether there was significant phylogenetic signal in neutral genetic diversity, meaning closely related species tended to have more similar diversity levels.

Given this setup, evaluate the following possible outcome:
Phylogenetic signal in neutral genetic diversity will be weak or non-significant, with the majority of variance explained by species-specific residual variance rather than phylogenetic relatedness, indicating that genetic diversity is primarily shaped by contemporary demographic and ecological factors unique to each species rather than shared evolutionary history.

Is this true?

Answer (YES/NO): YES